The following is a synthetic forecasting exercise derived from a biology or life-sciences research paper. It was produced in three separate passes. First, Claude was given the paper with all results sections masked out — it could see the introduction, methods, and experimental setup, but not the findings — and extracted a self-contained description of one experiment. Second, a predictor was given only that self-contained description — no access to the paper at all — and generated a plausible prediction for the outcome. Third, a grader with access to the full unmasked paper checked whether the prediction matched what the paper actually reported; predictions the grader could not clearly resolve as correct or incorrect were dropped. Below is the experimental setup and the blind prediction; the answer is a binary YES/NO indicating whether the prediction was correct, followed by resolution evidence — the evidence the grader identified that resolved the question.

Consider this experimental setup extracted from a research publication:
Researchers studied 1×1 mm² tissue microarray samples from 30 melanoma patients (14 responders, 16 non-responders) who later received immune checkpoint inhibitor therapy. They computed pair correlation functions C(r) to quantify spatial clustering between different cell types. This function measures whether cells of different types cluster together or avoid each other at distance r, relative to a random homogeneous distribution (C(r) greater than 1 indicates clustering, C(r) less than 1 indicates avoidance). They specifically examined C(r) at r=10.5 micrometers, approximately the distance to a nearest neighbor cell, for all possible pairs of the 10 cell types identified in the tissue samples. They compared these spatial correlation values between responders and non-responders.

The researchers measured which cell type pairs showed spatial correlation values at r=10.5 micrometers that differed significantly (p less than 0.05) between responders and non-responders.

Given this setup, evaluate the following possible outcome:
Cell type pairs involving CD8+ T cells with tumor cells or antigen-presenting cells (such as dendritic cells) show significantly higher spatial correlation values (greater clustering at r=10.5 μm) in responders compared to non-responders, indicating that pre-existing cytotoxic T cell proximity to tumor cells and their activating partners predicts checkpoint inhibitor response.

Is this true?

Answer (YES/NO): NO